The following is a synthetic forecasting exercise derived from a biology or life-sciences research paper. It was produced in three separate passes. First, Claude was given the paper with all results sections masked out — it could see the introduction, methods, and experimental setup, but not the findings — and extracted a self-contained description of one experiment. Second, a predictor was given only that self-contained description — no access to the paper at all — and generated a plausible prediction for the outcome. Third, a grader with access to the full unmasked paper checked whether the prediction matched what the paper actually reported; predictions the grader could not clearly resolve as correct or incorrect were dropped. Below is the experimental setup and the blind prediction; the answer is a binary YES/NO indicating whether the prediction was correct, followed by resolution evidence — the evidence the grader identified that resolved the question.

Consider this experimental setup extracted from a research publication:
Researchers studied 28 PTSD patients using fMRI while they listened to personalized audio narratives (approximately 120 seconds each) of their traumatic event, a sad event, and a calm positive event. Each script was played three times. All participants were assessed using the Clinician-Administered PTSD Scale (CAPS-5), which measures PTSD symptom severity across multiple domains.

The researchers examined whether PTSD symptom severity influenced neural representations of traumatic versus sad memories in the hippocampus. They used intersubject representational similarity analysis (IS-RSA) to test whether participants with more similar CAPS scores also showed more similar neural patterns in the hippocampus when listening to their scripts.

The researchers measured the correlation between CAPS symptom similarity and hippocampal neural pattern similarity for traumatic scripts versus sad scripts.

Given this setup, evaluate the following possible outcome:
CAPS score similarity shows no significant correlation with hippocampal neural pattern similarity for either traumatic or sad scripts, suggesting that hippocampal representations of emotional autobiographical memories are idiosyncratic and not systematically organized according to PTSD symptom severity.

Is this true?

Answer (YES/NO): YES